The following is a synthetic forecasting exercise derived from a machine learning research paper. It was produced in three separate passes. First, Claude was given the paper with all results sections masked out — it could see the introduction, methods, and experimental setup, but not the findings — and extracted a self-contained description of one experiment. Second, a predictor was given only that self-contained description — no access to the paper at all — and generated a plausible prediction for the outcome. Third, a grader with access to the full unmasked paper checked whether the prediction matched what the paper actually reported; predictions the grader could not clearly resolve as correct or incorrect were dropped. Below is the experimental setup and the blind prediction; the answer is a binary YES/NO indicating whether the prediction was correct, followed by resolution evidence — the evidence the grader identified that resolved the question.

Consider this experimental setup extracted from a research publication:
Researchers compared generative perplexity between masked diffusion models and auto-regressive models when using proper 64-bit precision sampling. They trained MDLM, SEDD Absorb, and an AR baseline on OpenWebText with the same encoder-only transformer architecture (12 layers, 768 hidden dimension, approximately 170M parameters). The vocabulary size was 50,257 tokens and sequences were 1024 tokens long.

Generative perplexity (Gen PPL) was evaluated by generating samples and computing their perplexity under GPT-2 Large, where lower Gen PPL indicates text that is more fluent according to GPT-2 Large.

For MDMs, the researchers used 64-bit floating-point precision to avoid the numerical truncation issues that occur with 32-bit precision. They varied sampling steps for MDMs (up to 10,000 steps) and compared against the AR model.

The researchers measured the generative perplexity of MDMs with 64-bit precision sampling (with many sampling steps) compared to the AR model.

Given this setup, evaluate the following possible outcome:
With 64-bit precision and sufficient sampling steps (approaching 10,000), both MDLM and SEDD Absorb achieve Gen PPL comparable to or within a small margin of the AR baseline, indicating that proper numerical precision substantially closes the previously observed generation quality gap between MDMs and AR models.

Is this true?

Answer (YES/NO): NO